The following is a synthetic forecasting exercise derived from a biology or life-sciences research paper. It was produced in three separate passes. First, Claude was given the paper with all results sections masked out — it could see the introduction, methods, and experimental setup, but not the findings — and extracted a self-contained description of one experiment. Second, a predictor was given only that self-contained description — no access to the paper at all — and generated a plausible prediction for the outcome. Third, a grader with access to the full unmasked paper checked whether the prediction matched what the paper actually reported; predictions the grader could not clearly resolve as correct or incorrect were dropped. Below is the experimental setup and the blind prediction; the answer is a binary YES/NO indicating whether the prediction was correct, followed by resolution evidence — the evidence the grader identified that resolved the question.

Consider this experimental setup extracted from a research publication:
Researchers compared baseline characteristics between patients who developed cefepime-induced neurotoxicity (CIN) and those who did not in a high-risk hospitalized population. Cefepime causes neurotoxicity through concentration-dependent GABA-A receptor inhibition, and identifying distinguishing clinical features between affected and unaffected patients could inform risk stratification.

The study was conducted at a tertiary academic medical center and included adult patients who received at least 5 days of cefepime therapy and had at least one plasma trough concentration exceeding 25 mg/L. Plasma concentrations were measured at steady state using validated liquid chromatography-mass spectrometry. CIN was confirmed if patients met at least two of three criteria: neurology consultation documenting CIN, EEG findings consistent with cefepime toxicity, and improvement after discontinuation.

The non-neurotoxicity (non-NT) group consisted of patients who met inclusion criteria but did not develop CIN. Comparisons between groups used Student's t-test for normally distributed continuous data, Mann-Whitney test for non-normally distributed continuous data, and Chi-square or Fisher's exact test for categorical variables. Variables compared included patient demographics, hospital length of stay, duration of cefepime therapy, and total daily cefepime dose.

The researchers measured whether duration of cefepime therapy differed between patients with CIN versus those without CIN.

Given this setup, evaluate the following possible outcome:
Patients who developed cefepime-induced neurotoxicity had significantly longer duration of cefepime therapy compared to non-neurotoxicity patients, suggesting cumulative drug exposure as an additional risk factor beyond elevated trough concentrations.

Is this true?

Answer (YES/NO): NO